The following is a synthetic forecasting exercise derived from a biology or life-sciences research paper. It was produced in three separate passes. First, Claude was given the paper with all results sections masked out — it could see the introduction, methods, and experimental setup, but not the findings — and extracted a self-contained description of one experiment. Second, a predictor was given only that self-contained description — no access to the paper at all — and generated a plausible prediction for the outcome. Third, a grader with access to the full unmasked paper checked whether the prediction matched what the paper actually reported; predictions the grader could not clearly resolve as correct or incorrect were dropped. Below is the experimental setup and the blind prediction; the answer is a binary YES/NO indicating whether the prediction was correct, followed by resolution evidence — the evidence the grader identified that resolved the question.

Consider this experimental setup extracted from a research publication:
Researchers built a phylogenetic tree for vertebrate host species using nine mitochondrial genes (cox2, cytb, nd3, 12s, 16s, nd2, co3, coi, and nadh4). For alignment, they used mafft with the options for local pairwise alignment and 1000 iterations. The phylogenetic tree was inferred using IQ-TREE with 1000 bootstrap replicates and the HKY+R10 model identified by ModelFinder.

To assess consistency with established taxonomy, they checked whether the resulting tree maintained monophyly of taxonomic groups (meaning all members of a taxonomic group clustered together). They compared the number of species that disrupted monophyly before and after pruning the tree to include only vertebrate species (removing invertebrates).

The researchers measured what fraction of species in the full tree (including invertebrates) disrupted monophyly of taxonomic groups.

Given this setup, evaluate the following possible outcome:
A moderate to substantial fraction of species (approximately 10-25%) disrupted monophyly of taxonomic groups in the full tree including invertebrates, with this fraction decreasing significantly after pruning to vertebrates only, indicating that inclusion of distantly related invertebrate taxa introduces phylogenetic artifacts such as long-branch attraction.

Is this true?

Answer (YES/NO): NO